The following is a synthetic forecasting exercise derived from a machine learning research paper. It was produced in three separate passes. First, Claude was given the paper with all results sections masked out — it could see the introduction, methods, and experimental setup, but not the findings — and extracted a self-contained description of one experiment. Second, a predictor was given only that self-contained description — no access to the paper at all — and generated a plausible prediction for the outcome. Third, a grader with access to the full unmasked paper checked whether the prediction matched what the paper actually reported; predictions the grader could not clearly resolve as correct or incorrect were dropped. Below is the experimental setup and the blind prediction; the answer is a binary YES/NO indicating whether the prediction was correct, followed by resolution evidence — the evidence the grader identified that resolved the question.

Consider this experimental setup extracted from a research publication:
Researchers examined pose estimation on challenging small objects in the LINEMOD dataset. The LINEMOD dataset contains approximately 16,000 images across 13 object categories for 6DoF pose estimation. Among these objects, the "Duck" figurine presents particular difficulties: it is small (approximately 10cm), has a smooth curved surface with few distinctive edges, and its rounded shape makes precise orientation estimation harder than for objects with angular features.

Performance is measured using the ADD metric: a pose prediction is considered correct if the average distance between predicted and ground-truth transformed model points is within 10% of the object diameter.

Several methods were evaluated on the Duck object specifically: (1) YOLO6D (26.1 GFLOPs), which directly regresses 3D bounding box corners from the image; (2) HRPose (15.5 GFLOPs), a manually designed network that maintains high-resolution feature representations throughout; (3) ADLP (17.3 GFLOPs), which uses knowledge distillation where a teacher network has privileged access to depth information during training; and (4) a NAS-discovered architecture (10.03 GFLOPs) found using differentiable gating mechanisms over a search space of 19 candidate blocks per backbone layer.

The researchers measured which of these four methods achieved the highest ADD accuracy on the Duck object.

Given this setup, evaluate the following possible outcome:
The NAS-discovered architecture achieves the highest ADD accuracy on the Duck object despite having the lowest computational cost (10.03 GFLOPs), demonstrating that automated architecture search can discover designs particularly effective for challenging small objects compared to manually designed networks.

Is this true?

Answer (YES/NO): NO